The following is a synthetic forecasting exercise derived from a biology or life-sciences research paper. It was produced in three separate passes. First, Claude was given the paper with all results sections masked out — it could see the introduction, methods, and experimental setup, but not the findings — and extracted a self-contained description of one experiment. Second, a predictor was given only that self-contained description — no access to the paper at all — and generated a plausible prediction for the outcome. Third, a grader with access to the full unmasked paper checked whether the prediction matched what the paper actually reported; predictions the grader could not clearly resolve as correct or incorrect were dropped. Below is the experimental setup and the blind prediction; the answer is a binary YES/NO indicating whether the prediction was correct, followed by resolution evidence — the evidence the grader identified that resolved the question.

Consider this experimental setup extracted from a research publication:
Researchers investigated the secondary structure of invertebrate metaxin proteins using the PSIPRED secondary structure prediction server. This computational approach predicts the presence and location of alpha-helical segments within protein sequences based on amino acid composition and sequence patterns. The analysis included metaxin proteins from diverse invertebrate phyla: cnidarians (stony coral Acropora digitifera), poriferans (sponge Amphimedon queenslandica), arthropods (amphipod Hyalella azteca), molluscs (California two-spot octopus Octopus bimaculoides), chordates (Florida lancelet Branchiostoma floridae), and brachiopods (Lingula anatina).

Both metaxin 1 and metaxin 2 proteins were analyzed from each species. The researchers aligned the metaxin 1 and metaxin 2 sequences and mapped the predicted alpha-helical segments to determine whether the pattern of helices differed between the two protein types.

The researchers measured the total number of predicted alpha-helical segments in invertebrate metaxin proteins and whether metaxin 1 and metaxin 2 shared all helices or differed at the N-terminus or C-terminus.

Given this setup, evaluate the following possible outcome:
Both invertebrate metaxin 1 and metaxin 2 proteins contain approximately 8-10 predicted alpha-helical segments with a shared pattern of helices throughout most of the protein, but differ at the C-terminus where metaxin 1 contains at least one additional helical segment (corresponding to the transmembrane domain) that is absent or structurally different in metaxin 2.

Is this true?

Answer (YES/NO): NO